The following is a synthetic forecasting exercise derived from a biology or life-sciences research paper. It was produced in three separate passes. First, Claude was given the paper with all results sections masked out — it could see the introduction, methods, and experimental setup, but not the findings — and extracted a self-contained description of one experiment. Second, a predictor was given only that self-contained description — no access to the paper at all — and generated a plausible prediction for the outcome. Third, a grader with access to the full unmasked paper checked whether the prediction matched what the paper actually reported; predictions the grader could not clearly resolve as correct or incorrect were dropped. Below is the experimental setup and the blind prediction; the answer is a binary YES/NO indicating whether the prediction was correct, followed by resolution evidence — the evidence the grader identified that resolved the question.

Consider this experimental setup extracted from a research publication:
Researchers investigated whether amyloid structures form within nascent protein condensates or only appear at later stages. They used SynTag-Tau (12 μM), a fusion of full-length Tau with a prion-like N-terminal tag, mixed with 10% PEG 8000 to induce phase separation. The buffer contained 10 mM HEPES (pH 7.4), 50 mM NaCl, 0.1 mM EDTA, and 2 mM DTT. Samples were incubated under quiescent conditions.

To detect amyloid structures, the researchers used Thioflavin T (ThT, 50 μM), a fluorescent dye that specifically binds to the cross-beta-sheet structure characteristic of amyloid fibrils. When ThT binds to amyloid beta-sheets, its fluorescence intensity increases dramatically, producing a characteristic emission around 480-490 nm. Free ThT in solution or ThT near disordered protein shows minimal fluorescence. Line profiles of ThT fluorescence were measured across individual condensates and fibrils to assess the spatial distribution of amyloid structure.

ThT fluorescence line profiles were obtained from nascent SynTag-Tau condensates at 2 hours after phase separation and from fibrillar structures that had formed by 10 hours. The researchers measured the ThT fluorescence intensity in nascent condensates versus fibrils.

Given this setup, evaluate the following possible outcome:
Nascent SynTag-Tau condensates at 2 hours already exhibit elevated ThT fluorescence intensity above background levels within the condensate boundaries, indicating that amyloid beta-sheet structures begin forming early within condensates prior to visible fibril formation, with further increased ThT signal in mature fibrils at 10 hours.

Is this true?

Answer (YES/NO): NO